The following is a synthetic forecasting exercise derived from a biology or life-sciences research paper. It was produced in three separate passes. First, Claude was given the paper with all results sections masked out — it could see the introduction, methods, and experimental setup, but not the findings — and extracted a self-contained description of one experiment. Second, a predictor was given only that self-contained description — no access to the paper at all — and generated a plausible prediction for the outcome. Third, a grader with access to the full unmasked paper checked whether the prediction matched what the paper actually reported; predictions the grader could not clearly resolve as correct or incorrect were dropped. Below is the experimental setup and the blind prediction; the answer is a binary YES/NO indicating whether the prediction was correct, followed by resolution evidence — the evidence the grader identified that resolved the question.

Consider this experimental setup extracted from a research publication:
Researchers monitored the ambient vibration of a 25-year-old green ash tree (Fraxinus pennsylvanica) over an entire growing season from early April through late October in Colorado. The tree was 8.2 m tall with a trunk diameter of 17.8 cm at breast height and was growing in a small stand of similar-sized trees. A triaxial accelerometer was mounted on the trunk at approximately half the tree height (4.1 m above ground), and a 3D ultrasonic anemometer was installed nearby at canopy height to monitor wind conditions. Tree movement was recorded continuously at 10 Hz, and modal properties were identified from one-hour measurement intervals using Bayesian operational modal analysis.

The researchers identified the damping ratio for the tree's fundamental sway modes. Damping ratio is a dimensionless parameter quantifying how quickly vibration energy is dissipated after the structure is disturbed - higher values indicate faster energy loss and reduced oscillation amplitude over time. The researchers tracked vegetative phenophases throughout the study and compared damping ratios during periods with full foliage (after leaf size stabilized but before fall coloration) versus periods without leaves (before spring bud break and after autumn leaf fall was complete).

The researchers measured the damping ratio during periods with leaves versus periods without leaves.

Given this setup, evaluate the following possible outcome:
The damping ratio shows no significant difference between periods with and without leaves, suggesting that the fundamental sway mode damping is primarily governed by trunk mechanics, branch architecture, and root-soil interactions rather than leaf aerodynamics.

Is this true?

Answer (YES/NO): NO